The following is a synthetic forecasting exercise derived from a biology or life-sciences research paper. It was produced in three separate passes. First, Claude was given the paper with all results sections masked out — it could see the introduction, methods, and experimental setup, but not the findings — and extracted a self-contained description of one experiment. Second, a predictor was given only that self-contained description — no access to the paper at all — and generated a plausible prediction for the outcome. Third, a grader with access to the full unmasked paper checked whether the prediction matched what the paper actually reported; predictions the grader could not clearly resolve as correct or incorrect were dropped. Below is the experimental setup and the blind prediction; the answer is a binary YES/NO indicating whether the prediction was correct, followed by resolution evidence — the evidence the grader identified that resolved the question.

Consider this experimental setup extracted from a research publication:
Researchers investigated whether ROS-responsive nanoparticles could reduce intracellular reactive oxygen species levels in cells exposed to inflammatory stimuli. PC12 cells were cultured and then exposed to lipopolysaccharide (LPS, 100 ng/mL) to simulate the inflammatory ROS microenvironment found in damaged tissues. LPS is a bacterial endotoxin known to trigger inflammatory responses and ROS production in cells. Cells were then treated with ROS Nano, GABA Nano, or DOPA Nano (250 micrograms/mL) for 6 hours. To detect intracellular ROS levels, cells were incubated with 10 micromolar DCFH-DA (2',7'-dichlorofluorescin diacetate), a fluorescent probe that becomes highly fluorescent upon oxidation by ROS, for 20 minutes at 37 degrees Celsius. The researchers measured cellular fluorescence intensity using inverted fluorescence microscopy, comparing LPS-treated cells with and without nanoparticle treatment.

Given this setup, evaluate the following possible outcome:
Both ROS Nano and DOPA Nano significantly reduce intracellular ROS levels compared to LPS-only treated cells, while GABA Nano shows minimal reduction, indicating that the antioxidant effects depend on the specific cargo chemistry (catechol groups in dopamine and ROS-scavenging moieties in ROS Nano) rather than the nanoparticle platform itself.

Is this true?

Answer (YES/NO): NO